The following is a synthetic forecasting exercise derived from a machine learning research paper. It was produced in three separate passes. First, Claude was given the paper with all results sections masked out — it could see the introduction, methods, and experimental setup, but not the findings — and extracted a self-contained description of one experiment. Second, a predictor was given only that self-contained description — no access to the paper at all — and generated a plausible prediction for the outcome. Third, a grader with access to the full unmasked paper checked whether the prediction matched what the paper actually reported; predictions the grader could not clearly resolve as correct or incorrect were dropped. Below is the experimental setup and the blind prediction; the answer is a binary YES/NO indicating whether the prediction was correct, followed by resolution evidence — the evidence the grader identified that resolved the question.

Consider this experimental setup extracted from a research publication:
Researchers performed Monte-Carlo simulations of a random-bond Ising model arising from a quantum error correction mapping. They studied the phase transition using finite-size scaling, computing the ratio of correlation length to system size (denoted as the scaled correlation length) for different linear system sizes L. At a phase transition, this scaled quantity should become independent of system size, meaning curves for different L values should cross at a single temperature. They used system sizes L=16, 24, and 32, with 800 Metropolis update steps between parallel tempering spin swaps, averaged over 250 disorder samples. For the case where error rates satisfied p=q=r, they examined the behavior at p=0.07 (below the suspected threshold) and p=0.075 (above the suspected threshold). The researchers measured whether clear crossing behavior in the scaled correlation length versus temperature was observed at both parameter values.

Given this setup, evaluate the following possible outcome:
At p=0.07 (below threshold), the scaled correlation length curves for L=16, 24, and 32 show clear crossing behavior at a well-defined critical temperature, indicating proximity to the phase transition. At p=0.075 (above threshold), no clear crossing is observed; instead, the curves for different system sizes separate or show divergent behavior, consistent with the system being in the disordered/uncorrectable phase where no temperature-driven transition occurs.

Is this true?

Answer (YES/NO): NO